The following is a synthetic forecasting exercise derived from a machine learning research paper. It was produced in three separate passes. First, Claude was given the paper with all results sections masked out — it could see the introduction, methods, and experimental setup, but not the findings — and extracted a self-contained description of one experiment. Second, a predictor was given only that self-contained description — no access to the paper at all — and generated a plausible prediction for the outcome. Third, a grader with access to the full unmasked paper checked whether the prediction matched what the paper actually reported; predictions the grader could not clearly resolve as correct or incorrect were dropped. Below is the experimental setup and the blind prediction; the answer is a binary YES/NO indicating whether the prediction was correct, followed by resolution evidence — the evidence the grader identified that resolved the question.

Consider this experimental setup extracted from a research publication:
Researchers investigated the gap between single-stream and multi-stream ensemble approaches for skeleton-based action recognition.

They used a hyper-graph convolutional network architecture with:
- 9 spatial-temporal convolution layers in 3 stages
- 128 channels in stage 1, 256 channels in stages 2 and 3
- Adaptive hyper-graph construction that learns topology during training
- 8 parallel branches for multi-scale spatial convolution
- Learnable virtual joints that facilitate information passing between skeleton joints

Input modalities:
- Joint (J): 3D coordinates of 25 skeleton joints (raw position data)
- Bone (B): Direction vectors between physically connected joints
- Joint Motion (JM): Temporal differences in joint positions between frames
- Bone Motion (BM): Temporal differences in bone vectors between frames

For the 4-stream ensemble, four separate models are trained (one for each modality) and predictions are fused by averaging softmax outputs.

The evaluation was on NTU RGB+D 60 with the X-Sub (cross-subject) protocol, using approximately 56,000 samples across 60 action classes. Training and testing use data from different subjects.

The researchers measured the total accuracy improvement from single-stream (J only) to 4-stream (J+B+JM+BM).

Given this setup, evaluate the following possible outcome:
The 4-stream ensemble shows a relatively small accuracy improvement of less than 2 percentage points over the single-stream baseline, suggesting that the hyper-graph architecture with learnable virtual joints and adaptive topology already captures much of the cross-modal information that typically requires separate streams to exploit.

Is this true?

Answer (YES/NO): NO